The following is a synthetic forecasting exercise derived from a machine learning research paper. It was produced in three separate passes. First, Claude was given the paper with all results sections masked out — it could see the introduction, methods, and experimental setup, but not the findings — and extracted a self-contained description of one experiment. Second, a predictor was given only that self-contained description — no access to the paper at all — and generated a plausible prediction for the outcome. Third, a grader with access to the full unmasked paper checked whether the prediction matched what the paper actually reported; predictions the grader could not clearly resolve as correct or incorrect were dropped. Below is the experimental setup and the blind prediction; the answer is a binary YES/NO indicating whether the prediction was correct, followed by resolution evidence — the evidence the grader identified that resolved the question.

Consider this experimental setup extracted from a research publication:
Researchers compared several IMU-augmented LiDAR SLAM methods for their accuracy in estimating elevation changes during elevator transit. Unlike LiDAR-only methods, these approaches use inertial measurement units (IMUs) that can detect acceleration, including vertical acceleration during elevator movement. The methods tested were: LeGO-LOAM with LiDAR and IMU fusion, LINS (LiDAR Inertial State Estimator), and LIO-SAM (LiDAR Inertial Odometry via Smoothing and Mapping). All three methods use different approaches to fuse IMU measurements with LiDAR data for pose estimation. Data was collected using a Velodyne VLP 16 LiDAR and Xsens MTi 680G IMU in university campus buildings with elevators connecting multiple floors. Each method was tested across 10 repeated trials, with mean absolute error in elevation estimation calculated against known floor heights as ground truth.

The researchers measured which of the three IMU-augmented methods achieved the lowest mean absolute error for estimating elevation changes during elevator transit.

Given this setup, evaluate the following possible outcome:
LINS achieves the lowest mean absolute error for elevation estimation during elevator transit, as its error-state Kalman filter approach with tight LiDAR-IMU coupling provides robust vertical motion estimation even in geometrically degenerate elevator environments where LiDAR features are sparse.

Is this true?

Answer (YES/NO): NO